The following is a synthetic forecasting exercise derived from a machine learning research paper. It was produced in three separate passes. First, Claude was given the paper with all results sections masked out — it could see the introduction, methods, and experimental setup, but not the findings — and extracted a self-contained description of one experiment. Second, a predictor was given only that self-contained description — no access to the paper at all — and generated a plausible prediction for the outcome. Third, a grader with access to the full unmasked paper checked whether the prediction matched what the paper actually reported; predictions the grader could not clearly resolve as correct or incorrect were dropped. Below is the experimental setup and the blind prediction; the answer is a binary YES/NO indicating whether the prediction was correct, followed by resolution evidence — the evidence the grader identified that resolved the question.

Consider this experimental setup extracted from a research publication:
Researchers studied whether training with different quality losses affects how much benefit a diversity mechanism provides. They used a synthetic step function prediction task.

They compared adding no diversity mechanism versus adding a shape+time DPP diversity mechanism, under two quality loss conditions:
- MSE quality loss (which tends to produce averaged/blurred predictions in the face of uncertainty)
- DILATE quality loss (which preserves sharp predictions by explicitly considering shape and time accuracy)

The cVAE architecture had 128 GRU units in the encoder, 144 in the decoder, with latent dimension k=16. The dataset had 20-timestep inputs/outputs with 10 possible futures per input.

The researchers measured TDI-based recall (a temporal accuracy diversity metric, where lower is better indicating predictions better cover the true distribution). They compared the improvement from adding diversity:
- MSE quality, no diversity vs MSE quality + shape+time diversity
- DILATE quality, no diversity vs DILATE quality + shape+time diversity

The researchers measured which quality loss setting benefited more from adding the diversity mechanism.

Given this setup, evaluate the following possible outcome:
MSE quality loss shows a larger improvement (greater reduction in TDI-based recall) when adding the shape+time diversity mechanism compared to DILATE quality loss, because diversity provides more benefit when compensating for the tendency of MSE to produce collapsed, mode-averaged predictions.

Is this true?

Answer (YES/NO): NO